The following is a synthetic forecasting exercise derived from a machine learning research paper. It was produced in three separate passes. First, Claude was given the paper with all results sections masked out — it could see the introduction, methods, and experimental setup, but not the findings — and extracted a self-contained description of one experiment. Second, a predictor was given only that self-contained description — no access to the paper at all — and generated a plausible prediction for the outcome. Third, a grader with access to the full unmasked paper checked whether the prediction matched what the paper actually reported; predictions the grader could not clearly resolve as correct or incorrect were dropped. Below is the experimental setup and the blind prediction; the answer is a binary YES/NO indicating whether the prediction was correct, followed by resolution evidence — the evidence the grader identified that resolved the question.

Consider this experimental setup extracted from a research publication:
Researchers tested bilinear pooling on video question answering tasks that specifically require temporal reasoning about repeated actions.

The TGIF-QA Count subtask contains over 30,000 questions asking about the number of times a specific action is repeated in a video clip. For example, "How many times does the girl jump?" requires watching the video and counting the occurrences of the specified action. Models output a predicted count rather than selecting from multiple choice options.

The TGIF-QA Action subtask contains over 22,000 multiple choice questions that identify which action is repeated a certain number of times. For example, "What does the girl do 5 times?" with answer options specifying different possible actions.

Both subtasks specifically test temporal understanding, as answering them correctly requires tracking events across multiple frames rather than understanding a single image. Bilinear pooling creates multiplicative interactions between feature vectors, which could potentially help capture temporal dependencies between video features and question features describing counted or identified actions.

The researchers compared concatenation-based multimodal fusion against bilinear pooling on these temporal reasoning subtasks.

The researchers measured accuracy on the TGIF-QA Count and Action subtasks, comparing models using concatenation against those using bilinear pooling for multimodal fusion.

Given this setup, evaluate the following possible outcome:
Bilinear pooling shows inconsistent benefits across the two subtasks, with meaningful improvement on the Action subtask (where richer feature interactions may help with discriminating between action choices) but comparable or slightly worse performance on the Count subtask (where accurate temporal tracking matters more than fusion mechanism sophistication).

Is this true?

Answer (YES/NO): NO